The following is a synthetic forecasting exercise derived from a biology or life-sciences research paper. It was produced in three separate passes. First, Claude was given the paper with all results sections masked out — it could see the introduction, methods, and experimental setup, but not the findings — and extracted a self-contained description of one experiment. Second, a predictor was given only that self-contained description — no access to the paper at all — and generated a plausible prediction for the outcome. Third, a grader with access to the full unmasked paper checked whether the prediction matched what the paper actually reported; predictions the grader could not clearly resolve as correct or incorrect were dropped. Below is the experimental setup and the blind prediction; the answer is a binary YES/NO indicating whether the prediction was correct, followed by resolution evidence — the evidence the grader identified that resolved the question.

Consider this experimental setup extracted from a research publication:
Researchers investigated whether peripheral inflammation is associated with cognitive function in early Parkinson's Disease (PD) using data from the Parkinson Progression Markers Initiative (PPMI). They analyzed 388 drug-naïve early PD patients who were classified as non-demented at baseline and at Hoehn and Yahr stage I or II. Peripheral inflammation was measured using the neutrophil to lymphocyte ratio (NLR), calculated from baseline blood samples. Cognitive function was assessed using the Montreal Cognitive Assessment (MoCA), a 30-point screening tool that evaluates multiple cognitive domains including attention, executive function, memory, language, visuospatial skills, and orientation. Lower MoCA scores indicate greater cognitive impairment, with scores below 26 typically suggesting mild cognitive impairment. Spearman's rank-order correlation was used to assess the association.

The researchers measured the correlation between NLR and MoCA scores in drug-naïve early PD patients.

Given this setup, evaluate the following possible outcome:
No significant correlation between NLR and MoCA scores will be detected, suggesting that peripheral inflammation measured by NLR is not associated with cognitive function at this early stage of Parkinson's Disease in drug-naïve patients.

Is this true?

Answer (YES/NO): YES